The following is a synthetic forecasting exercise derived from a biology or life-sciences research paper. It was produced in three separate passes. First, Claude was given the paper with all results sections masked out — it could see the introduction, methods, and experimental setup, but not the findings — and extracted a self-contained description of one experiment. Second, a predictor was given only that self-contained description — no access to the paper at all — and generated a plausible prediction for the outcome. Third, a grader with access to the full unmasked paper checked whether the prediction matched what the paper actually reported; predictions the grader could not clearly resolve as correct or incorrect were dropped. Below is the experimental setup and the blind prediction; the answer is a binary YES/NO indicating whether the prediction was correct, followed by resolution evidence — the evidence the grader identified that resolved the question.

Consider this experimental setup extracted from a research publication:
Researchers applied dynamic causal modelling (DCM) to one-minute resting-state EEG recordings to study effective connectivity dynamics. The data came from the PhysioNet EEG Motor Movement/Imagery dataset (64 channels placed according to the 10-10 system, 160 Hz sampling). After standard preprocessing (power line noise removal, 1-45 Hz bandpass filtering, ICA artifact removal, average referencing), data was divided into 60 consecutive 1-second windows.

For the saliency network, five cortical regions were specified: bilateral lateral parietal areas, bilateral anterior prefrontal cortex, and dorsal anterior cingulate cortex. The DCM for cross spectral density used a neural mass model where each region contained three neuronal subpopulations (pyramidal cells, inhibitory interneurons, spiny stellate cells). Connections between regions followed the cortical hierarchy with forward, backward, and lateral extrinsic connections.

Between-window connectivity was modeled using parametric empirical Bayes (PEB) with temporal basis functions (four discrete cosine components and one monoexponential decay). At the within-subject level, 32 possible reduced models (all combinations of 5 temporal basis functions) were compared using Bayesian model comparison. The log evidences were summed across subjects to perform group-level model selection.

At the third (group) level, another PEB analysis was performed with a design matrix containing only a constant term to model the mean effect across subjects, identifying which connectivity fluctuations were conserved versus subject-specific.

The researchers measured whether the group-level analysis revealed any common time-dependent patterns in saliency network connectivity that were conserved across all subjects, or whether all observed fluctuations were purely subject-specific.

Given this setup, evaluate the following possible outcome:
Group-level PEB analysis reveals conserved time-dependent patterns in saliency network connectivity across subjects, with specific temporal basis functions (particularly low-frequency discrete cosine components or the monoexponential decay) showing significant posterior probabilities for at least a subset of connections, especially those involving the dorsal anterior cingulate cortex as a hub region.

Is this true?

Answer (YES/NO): NO